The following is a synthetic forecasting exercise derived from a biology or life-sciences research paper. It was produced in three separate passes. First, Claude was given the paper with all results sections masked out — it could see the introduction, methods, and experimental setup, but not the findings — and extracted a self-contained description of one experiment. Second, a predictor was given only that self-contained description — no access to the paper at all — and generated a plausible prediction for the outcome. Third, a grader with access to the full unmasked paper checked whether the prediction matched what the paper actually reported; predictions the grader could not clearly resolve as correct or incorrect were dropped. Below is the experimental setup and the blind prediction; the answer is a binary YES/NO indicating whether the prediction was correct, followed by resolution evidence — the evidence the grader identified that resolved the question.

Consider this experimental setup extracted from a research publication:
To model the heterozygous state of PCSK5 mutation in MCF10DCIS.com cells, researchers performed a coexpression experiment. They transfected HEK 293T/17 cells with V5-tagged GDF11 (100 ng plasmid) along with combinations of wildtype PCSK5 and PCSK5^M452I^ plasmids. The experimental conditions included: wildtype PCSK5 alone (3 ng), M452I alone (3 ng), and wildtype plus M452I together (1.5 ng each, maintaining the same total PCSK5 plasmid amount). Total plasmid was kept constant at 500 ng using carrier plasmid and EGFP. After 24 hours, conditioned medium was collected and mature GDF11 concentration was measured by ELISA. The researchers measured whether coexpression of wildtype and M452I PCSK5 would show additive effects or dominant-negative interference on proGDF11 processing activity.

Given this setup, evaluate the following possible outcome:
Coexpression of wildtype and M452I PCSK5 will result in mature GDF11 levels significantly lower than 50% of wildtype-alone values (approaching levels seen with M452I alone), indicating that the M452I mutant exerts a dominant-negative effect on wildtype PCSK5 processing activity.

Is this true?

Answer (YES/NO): NO